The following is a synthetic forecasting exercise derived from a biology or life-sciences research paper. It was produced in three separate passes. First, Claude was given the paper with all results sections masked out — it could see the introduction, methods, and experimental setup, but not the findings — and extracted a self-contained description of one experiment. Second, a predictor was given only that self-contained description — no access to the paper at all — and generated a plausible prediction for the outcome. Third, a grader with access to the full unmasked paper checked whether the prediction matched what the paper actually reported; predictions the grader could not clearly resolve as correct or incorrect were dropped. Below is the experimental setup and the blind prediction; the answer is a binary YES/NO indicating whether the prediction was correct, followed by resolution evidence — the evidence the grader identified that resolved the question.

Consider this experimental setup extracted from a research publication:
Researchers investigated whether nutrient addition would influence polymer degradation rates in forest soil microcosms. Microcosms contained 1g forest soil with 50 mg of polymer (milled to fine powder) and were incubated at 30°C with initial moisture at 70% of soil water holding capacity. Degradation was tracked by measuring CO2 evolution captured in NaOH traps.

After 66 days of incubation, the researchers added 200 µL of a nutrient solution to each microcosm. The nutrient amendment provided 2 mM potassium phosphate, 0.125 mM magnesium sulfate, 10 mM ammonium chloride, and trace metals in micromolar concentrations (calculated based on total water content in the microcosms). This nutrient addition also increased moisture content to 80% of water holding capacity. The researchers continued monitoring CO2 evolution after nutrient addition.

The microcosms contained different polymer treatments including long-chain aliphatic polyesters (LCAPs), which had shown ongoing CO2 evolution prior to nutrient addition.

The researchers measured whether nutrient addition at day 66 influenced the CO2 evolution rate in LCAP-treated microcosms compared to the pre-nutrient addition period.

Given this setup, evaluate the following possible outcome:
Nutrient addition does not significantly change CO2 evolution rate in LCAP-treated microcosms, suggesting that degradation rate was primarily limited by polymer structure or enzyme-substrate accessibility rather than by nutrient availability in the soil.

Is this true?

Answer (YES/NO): NO